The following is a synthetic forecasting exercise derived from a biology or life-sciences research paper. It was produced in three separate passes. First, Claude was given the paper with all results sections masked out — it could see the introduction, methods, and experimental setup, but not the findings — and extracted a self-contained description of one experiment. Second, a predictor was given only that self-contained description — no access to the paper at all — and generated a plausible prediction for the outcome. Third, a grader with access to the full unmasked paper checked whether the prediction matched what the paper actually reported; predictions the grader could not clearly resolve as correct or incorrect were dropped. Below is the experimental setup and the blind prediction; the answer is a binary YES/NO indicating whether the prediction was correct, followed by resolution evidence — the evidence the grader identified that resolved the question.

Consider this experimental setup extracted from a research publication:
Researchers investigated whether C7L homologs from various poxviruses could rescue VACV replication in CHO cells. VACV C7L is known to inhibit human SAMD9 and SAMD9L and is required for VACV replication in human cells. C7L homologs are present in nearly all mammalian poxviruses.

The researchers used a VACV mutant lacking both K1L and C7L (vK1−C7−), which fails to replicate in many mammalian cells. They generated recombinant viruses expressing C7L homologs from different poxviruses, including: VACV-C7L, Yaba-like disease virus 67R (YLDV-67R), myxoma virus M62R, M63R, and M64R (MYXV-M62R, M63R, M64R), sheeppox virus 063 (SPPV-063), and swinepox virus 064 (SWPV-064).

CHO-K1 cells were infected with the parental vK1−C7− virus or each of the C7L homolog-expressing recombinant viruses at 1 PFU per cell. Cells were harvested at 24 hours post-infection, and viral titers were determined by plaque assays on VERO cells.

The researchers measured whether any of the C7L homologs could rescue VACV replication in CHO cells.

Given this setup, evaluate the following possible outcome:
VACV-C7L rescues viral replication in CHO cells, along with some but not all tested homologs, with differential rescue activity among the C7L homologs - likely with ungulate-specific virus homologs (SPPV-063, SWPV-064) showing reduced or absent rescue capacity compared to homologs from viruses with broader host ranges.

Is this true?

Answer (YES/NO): NO